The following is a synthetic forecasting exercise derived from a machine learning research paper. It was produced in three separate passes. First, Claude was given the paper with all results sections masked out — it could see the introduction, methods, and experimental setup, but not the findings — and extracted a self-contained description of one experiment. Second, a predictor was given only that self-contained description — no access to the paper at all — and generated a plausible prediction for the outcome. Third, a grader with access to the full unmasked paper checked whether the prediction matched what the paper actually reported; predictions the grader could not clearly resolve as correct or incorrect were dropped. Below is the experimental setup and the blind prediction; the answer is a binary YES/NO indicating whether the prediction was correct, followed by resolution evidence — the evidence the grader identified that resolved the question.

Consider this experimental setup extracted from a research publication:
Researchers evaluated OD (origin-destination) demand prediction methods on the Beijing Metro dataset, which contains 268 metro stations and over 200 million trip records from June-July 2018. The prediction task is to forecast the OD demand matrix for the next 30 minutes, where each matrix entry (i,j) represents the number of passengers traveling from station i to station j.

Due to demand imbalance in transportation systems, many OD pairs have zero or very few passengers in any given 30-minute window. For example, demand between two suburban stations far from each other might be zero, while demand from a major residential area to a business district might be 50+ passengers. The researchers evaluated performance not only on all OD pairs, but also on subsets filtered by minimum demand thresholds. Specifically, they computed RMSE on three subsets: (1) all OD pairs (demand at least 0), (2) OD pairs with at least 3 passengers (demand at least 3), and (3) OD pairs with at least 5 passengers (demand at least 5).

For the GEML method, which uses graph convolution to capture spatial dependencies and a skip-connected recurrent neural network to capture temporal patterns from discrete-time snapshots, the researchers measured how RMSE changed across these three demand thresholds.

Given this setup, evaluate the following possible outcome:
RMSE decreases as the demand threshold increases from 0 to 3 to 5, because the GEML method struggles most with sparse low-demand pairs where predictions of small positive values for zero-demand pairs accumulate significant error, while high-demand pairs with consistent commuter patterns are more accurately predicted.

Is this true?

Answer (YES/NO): NO